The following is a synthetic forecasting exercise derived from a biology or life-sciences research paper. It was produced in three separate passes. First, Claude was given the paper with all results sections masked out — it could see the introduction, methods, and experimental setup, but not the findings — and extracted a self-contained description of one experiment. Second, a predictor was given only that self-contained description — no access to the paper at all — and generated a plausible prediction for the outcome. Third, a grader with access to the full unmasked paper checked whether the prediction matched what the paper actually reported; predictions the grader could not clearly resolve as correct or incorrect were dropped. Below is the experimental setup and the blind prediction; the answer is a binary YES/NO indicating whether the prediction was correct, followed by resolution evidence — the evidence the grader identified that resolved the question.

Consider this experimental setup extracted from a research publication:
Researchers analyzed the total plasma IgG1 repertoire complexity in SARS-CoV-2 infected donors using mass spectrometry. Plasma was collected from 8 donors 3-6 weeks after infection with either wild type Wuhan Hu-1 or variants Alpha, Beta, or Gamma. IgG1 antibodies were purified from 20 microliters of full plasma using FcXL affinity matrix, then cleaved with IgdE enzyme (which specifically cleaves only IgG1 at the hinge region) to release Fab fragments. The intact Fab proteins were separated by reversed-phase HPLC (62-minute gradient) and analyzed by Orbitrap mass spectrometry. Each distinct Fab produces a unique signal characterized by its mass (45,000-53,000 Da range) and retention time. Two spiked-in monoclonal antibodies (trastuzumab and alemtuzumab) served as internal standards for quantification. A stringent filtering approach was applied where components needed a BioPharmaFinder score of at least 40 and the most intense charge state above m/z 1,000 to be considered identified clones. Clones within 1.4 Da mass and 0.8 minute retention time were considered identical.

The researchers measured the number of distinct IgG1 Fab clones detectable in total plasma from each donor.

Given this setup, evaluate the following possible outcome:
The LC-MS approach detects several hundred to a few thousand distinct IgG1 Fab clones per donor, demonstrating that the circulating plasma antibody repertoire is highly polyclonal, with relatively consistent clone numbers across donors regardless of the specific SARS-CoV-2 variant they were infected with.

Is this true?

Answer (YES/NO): NO